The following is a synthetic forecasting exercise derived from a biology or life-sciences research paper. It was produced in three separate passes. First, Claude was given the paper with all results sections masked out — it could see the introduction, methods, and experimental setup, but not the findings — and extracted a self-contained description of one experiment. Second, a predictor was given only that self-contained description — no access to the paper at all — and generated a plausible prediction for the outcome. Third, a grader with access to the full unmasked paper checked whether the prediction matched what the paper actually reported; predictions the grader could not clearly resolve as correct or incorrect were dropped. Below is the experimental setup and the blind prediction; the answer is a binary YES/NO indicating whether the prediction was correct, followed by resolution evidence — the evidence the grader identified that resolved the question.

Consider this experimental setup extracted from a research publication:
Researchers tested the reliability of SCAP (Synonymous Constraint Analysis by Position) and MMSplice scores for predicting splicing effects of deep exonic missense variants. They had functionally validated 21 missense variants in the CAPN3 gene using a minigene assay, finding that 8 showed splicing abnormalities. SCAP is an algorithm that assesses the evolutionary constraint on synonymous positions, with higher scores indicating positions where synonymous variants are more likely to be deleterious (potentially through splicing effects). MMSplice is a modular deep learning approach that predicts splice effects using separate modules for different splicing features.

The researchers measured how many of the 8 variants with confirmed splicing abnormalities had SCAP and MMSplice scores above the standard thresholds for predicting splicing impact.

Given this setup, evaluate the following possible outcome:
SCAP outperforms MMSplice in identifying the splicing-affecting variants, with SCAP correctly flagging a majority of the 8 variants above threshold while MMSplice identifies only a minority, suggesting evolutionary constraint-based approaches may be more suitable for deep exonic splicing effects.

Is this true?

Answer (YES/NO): NO